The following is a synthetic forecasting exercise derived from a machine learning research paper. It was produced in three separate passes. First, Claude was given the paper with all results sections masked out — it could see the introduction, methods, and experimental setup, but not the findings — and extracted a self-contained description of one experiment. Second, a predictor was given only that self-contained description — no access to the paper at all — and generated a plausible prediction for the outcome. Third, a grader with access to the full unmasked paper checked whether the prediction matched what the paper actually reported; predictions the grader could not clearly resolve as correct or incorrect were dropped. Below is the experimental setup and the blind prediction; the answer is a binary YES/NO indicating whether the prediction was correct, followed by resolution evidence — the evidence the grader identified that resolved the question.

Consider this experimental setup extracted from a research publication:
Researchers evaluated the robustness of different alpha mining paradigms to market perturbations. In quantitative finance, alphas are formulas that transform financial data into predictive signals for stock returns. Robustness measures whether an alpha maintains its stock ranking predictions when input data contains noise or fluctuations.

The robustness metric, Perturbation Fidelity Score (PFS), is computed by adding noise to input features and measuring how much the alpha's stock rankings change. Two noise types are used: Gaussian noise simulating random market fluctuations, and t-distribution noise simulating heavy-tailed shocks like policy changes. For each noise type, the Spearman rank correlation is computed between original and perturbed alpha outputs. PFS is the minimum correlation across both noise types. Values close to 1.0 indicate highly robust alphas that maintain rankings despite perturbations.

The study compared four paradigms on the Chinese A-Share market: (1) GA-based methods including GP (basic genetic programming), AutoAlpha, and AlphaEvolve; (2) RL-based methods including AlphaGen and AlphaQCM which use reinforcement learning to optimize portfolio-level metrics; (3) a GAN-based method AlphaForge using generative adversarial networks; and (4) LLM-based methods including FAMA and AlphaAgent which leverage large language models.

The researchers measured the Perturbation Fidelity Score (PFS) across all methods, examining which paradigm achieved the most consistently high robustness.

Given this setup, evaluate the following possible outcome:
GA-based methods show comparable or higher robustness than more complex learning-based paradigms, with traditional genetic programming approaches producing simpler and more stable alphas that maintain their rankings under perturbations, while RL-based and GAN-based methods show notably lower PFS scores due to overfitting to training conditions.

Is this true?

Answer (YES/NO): NO